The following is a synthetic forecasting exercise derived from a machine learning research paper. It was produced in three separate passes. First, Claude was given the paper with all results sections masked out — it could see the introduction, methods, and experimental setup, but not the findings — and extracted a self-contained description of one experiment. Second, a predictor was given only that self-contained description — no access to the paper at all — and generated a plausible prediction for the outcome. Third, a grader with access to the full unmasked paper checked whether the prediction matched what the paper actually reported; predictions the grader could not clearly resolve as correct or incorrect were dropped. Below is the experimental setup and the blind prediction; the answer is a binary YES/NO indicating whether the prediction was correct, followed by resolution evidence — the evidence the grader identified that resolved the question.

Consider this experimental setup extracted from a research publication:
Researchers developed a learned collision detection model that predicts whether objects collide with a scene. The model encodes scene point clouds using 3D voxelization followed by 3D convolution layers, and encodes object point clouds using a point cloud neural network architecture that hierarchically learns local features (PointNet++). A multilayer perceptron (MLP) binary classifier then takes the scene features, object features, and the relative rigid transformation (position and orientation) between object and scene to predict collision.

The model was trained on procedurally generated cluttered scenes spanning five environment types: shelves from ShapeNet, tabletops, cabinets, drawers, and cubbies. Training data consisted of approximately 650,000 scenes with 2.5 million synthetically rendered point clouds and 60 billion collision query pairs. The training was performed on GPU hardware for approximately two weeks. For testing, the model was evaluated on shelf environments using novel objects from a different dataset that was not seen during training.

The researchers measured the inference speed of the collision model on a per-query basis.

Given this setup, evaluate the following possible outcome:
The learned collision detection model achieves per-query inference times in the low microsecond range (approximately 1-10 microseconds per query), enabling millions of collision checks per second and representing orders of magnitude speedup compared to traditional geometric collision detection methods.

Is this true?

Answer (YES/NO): NO